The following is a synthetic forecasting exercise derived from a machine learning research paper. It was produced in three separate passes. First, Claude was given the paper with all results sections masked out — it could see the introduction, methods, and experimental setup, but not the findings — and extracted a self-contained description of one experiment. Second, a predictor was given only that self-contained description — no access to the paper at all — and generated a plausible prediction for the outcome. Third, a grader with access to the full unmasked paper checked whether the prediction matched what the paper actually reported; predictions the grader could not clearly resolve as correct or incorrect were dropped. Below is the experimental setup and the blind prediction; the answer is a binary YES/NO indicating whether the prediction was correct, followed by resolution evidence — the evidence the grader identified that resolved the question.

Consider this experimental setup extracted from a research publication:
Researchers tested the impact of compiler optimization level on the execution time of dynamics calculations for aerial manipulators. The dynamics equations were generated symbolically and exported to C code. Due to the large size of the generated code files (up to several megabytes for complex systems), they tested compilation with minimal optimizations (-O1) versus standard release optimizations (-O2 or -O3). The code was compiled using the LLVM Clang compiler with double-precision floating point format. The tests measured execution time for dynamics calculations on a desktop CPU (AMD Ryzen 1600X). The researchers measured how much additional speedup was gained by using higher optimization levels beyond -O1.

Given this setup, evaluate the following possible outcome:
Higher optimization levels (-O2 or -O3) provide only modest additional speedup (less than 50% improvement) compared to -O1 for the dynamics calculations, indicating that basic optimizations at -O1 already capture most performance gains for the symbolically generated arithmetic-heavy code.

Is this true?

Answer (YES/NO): YES